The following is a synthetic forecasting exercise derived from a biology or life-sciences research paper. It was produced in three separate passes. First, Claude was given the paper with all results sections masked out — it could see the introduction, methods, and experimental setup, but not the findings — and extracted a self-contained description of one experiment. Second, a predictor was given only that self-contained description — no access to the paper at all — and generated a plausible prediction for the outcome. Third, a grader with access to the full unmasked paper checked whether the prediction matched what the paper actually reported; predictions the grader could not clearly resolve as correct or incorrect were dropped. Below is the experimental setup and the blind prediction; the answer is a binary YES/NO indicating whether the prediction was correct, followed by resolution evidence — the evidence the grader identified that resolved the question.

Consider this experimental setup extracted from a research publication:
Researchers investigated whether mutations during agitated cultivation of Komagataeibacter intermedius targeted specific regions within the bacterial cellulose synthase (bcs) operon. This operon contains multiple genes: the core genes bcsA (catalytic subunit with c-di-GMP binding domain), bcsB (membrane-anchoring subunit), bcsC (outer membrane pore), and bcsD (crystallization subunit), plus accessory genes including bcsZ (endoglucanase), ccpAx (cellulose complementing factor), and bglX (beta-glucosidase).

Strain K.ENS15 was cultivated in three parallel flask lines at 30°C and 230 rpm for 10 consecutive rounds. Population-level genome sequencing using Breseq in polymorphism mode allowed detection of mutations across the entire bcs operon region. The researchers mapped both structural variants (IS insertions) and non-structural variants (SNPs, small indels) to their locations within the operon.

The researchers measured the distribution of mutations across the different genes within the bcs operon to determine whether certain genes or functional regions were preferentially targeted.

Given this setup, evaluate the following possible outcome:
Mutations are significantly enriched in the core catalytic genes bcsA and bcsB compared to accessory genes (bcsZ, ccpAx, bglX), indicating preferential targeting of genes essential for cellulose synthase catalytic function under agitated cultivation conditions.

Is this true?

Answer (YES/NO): NO